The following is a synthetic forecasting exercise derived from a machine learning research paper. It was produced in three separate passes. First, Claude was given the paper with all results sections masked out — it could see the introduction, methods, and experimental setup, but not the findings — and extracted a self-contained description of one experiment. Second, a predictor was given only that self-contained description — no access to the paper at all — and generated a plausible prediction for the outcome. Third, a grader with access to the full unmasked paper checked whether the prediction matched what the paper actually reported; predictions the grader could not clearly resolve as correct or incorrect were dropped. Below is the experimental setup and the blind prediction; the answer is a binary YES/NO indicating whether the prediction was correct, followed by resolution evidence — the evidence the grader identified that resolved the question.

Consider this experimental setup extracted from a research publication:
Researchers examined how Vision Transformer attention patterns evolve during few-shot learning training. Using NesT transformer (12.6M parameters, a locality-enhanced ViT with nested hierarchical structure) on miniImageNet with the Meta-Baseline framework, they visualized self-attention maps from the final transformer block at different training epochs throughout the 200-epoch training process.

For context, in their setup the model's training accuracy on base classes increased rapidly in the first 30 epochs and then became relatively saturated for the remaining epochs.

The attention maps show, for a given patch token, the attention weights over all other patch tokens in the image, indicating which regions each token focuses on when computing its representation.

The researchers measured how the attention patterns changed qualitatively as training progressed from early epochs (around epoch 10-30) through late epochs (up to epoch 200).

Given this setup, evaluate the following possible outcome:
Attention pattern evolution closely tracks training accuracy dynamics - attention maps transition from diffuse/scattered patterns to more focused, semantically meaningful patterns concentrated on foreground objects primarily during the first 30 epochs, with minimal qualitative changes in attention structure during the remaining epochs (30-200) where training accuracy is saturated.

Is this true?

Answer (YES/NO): NO